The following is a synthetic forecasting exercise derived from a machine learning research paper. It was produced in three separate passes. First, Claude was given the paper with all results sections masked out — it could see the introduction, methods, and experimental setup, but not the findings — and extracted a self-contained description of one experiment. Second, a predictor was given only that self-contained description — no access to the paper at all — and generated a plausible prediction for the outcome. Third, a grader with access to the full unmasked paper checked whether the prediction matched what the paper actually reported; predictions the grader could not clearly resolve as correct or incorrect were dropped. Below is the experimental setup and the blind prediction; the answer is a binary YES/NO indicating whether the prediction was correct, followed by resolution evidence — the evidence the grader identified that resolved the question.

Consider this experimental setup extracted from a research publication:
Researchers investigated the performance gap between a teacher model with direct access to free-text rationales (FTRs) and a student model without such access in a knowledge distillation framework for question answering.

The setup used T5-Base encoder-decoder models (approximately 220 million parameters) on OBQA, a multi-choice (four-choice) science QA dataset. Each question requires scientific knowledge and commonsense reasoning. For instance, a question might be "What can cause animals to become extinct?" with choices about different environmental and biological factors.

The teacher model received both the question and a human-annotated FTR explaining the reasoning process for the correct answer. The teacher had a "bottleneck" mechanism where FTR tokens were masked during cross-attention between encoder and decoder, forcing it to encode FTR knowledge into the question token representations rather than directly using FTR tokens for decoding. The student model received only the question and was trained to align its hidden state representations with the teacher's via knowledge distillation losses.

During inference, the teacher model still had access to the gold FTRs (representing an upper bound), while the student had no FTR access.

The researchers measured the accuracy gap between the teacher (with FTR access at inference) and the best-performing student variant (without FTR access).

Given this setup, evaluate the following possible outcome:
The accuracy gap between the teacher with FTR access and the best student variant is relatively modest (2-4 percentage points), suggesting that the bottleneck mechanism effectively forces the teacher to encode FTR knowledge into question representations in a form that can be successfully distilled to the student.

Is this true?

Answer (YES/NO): NO